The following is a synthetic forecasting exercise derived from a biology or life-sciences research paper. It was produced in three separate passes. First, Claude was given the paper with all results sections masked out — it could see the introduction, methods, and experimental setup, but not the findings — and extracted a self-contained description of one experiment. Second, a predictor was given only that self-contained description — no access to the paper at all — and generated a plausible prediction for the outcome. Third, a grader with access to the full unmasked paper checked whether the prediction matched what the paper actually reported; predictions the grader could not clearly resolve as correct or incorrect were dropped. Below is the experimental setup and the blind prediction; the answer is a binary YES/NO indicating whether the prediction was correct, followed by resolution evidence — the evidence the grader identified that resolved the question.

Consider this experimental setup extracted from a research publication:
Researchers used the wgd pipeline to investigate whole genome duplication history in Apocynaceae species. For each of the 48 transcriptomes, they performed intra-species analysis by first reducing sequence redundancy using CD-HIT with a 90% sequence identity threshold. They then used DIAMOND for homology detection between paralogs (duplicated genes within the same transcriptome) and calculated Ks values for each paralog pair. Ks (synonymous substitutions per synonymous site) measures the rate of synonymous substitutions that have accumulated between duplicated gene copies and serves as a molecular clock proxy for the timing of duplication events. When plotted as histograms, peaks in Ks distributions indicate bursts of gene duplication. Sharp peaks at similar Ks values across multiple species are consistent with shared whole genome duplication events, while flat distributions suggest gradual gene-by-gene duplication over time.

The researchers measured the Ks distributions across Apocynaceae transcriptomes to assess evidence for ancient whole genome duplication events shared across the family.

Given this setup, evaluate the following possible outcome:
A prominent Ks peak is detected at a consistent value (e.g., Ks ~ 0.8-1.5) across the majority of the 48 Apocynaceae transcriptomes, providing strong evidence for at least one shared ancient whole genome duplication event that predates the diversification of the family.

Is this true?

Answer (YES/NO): NO